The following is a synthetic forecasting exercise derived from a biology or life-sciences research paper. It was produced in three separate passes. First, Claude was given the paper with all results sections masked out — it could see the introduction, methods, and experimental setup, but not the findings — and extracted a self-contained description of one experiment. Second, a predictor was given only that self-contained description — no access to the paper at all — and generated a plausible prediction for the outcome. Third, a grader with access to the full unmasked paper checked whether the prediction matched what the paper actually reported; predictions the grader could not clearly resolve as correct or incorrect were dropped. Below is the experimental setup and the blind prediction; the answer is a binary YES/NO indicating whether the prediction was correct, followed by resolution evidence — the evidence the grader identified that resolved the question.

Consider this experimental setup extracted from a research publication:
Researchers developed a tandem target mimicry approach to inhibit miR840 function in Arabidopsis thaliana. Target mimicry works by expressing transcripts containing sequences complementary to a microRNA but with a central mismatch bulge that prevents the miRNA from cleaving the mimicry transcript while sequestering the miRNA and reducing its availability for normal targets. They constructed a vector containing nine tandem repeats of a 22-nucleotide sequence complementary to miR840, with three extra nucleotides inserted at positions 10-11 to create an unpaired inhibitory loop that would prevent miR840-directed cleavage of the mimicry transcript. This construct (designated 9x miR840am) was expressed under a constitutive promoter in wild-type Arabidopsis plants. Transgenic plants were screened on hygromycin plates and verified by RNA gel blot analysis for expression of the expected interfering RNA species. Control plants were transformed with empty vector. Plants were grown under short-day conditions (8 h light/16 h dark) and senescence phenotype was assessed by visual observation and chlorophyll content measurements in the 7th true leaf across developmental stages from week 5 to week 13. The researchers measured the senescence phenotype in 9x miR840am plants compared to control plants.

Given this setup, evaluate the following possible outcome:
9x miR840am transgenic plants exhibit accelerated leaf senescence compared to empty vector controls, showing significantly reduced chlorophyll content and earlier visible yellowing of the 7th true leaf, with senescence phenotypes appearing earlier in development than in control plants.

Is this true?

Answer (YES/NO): NO